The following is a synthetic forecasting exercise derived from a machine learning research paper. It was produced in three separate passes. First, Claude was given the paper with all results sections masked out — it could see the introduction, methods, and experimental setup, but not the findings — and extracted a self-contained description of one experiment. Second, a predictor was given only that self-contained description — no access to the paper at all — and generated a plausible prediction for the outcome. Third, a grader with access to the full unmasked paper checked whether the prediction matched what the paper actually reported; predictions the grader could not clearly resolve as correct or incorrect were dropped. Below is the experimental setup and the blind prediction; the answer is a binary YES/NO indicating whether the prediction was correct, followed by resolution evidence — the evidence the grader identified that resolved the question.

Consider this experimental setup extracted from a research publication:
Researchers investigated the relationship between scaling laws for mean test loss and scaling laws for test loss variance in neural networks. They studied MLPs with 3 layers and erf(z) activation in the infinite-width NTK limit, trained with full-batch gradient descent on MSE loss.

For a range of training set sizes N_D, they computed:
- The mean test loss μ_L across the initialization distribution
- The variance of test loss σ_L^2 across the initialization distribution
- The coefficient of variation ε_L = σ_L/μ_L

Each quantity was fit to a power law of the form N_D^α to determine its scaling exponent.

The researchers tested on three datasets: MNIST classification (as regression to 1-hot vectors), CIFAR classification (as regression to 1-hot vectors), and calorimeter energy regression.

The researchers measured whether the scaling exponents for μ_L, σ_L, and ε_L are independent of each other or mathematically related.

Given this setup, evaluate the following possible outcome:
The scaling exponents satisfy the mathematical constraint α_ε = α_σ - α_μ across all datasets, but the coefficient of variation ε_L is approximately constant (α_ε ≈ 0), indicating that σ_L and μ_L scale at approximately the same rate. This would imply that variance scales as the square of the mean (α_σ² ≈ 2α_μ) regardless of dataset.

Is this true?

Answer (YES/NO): YES